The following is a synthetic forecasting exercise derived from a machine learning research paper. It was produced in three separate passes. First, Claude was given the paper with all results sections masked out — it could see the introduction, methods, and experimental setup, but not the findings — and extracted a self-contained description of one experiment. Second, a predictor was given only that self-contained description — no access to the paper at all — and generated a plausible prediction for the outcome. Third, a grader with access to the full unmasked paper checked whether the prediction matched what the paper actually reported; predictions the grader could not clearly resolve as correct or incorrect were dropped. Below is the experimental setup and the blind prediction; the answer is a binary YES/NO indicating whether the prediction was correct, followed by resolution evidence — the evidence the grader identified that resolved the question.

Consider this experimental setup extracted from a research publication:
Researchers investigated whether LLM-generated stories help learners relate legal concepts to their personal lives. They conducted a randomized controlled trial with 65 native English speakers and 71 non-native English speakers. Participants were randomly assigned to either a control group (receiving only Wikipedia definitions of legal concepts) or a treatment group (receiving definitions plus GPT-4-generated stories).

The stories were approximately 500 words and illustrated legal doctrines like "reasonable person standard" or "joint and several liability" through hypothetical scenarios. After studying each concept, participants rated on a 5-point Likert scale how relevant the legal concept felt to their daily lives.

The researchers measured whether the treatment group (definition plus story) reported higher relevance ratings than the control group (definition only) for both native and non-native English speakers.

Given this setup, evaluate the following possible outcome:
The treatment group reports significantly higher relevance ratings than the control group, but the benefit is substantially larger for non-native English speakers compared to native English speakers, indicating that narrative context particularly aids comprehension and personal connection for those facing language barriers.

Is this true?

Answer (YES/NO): NO